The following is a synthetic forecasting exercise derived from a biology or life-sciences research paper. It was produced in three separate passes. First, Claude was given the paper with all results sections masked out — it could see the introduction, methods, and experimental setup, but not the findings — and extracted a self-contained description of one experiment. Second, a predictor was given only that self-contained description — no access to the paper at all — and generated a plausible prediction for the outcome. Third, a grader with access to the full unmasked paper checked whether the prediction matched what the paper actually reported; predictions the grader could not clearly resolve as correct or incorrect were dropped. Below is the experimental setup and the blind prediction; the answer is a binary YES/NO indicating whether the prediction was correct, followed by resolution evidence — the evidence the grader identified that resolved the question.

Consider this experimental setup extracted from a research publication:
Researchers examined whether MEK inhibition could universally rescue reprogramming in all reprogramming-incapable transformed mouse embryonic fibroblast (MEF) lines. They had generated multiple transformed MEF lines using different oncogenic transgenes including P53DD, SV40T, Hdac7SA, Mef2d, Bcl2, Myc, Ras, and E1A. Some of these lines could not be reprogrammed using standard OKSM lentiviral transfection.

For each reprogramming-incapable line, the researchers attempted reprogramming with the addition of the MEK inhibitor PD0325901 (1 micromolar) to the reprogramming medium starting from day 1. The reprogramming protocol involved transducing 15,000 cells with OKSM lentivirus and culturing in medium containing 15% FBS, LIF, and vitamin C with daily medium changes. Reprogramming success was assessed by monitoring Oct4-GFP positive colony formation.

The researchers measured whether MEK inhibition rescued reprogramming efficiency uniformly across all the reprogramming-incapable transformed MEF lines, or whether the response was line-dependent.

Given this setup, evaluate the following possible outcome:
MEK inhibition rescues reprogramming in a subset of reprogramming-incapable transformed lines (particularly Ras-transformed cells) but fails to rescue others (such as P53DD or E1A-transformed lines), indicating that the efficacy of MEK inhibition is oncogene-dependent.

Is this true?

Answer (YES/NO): NO